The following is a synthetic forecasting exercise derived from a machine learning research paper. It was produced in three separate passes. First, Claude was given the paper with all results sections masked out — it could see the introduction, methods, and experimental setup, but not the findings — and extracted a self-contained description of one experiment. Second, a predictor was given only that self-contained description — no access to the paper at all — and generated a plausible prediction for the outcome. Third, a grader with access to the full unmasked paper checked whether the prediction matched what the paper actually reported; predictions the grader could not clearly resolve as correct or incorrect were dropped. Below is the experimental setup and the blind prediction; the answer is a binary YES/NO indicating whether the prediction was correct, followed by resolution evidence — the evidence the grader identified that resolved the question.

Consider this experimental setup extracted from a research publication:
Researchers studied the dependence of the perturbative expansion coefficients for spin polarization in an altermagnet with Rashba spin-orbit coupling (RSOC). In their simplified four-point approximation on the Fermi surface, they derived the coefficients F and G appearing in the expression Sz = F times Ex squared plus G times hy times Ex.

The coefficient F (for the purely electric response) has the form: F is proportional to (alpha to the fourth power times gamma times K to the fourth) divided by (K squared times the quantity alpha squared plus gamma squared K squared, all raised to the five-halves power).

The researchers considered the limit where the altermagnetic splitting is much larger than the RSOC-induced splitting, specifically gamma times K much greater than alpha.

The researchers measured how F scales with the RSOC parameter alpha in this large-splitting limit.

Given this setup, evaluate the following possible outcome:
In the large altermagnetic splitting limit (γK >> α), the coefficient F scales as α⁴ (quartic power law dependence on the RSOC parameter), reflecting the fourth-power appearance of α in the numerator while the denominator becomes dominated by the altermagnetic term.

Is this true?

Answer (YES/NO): YES